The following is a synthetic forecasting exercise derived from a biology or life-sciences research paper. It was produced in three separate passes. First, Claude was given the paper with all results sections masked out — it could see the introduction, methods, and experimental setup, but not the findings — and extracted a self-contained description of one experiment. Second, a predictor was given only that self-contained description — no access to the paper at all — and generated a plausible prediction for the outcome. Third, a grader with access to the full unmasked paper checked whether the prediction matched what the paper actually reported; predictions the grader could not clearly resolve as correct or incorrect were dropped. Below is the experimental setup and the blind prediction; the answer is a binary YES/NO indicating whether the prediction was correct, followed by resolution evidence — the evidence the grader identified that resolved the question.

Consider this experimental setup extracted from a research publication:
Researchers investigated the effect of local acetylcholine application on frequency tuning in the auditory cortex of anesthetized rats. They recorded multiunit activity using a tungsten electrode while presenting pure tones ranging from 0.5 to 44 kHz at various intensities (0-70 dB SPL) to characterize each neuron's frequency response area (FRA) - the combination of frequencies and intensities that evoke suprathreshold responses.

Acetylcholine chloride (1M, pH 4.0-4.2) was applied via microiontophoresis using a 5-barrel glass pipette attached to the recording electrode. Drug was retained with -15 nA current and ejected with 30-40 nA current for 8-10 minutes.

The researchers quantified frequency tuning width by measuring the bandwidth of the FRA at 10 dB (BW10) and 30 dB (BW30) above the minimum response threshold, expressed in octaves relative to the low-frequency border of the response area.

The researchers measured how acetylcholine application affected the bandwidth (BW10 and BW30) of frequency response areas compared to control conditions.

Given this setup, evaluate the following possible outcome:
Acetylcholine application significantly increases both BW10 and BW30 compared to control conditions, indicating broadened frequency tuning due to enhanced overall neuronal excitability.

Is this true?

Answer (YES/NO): NO